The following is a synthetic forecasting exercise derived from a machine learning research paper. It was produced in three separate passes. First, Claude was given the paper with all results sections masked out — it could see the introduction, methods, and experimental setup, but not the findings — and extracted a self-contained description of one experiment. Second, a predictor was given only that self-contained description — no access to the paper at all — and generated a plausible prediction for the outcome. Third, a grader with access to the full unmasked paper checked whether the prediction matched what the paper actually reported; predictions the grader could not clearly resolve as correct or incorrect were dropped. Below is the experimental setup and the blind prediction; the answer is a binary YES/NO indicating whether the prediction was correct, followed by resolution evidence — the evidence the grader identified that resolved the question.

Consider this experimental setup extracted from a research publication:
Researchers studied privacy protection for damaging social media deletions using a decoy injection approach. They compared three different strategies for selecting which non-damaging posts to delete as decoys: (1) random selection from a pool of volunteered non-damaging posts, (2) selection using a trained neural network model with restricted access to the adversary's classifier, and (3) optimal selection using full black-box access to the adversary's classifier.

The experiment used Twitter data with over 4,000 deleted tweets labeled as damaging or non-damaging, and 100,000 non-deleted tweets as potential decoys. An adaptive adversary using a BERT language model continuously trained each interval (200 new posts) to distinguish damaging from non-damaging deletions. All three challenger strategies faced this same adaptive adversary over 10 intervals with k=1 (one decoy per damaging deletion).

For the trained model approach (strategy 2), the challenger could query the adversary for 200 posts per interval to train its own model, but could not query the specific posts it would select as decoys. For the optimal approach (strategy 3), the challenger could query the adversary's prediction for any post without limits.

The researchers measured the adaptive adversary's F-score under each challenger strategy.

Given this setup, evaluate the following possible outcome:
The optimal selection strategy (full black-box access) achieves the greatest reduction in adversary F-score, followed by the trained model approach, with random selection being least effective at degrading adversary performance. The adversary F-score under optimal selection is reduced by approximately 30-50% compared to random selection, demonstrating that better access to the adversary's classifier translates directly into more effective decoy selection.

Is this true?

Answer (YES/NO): YES